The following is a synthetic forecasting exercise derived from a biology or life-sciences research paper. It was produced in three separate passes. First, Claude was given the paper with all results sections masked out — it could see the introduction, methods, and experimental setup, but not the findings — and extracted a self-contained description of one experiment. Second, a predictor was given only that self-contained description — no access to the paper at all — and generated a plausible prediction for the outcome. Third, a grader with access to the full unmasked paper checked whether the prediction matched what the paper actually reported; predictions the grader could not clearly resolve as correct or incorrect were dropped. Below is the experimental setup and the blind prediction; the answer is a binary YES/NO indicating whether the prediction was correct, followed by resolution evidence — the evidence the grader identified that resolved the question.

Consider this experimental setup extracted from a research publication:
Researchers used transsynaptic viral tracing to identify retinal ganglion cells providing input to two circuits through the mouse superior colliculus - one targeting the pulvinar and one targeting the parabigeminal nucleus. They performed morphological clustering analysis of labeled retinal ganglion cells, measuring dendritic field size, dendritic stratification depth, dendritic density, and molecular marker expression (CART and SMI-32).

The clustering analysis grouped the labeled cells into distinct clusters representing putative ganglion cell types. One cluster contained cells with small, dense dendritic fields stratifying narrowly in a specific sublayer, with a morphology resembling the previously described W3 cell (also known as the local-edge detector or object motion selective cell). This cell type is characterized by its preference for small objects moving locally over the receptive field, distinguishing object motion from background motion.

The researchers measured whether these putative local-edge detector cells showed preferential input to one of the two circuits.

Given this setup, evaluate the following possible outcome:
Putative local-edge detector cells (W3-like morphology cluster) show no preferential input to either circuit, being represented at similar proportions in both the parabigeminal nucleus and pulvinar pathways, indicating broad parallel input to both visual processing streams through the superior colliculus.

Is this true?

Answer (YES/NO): NO